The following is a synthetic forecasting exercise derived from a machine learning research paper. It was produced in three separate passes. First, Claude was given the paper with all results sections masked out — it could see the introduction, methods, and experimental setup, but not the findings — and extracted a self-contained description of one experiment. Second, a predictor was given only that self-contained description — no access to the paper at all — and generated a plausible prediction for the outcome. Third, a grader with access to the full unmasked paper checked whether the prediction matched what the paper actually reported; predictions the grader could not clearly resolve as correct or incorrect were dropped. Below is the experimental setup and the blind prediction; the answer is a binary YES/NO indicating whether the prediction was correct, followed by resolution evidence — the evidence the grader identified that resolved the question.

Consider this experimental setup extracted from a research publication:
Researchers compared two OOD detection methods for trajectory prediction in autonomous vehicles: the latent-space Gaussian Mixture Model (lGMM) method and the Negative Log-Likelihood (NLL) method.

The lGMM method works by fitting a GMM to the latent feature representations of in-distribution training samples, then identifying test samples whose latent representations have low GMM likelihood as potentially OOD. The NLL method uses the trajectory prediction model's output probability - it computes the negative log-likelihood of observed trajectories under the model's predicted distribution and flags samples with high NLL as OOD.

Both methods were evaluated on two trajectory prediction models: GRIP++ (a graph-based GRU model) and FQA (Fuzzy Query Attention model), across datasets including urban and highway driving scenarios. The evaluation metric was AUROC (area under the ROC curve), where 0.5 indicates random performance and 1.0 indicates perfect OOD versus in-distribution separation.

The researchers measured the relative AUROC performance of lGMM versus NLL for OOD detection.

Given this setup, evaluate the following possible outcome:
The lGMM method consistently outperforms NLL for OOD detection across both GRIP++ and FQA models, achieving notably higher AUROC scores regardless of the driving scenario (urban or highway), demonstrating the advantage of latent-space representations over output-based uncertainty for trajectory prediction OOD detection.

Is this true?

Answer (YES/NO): YES